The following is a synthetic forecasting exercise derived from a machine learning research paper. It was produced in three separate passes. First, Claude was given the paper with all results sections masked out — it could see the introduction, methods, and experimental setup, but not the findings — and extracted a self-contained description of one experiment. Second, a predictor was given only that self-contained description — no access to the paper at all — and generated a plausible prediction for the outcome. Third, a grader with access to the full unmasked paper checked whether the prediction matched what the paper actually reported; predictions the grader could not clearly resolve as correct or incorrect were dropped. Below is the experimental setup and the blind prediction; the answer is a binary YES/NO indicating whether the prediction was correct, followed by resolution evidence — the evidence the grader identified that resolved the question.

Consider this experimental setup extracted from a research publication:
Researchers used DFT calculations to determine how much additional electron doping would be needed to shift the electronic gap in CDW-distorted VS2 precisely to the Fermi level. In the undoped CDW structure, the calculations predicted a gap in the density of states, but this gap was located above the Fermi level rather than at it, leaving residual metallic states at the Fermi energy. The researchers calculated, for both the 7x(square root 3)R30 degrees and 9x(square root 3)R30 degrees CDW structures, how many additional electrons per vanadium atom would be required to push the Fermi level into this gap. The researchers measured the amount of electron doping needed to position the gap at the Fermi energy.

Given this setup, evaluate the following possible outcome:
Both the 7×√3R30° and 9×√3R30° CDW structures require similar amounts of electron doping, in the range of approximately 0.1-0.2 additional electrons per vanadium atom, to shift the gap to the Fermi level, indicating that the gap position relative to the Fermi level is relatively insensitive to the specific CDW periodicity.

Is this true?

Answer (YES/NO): YES